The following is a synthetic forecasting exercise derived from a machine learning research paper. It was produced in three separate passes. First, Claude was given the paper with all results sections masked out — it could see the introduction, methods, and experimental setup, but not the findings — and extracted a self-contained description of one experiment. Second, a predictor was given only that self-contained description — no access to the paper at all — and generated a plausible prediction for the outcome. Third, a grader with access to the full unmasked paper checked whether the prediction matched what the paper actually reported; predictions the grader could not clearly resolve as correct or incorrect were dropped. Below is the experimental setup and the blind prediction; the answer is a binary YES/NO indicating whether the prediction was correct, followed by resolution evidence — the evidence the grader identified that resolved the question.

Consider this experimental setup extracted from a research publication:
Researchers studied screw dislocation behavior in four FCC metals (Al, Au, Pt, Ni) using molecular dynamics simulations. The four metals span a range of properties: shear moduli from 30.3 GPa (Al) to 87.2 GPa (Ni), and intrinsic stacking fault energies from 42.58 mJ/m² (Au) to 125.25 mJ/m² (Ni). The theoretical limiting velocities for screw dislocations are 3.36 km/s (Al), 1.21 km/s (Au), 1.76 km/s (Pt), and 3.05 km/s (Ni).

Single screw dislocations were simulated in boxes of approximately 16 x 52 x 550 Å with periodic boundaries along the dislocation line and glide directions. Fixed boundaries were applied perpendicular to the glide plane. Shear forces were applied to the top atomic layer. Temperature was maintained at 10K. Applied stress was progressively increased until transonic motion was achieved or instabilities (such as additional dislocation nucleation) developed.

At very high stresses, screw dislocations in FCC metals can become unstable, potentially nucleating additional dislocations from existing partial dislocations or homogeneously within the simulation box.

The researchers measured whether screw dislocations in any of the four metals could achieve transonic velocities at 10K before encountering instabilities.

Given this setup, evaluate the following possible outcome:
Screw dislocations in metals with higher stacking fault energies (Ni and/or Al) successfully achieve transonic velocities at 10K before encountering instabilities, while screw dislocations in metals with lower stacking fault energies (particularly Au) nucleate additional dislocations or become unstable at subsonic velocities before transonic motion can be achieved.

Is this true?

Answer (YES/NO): NO